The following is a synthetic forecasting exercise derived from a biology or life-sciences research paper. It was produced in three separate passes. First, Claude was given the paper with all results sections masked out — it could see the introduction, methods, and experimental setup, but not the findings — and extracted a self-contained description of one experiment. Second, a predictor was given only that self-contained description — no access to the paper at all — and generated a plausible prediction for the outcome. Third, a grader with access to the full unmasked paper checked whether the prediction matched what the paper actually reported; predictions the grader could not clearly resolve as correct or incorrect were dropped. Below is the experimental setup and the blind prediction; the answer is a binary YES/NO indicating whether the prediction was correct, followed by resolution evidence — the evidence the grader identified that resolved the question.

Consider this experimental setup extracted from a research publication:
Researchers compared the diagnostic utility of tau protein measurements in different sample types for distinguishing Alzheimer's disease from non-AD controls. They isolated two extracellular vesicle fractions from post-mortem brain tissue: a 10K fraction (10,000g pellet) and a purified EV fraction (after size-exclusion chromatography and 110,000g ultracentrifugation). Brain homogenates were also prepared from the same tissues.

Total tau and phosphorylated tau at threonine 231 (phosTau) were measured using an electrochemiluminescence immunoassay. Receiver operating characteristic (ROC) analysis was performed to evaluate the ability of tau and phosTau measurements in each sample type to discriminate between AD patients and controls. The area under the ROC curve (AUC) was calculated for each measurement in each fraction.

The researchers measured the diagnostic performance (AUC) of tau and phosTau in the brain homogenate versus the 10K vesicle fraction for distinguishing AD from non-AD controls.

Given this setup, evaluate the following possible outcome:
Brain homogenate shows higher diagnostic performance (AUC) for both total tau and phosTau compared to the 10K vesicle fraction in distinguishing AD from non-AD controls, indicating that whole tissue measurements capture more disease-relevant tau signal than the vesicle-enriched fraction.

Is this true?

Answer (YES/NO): NO